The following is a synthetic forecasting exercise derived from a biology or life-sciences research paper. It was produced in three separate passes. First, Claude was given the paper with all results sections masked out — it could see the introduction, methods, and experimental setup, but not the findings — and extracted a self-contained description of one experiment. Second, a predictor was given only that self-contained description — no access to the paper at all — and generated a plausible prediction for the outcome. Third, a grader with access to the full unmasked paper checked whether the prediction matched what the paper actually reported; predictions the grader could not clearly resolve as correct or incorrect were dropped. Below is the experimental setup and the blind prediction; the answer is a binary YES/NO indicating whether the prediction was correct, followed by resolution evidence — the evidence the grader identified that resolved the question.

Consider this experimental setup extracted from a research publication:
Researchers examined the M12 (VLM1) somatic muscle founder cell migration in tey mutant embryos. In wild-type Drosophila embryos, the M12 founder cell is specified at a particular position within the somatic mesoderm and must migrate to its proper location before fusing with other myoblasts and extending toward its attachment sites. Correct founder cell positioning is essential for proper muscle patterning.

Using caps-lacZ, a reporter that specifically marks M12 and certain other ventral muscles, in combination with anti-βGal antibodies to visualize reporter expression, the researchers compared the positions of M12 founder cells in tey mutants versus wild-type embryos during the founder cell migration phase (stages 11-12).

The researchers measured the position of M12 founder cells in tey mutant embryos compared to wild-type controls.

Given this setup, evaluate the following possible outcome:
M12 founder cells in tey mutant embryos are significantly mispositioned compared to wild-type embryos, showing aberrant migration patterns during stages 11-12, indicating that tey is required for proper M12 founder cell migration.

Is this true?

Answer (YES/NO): NO